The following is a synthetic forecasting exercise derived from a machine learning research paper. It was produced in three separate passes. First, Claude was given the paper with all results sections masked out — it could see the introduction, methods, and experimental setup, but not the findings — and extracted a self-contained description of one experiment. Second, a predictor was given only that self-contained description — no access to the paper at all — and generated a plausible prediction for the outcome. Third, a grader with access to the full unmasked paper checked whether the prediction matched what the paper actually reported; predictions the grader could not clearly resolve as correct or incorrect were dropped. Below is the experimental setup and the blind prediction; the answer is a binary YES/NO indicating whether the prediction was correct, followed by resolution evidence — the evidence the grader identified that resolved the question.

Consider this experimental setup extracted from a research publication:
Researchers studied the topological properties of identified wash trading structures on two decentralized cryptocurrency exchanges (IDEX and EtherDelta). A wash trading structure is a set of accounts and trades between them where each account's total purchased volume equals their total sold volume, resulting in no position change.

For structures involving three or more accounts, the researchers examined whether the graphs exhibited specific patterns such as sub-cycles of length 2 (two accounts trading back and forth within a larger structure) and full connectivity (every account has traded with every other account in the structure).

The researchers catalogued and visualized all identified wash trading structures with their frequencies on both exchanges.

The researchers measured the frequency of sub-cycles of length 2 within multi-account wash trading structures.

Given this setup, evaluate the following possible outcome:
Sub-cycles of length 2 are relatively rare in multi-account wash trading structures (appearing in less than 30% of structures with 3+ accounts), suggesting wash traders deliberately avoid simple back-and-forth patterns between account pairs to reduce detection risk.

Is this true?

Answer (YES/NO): NO